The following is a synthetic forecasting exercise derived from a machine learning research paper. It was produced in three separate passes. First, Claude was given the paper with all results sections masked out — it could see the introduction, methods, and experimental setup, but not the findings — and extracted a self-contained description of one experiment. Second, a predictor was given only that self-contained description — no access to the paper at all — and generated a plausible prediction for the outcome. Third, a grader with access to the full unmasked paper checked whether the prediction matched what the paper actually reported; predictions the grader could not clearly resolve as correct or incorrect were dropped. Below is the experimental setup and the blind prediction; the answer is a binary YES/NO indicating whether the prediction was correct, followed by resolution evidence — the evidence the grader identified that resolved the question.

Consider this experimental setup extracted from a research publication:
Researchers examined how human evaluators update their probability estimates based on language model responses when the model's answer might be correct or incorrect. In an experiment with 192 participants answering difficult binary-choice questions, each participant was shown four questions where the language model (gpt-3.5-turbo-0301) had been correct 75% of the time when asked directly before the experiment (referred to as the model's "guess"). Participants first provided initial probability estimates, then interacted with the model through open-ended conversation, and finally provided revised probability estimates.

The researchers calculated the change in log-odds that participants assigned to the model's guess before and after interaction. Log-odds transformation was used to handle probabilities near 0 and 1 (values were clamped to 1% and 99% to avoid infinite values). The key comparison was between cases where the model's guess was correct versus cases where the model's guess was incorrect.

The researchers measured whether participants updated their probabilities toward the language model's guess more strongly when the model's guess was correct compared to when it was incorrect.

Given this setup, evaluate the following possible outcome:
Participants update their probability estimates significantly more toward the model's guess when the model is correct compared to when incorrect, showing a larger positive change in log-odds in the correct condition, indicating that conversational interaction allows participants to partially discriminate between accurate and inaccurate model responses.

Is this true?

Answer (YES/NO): YES